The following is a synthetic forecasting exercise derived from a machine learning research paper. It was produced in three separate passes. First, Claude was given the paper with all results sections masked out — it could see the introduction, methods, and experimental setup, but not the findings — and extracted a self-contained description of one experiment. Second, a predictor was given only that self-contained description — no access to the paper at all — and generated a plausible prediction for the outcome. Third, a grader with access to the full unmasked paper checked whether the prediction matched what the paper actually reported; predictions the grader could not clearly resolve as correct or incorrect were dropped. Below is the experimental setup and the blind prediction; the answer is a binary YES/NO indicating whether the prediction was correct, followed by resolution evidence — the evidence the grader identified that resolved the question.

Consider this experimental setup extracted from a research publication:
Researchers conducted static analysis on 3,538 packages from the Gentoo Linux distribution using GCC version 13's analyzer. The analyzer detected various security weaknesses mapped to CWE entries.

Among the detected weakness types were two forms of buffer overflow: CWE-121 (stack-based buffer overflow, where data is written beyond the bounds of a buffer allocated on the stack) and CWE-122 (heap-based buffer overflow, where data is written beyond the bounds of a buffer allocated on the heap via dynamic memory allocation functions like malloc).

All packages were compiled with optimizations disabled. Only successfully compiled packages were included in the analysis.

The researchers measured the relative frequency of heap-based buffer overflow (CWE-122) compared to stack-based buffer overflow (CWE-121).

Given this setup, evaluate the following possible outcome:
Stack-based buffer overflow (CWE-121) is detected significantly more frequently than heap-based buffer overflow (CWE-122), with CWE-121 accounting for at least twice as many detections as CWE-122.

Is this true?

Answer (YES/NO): NO